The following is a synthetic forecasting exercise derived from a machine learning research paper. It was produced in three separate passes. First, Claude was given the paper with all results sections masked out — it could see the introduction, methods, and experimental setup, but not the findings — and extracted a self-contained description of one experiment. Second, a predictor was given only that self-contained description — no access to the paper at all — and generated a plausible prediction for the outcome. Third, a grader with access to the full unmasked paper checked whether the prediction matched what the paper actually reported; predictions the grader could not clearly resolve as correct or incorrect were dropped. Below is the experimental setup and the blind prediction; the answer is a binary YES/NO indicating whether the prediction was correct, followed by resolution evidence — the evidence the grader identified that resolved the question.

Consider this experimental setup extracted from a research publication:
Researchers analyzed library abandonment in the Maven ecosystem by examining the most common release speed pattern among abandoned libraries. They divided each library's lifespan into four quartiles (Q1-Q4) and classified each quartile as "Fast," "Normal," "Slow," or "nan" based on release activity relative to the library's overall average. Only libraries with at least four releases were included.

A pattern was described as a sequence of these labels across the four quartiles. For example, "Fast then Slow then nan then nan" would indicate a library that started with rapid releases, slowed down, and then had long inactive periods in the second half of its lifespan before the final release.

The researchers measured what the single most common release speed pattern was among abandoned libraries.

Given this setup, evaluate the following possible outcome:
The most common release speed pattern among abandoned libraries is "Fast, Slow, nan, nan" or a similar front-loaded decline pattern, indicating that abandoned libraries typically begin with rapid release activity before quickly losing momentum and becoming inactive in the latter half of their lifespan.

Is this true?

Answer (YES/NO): YES